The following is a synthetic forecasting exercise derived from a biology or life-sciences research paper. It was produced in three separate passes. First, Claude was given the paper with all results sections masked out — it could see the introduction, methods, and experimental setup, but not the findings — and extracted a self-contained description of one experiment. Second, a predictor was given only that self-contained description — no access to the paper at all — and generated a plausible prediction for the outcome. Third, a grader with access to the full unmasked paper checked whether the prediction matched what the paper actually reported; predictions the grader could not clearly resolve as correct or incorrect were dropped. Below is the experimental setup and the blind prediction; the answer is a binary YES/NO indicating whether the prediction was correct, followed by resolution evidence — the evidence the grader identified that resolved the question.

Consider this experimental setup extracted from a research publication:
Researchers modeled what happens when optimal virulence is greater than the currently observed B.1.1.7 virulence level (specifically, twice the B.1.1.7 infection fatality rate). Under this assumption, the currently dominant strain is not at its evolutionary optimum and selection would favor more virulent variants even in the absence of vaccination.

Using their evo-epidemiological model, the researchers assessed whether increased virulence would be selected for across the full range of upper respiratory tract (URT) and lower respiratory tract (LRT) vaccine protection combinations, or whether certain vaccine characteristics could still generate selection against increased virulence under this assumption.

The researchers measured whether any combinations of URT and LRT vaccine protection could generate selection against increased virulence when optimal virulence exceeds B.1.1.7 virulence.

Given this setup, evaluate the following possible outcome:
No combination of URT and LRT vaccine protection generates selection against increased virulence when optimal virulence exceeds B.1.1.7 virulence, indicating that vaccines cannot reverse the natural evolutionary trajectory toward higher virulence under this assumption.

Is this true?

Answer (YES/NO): YES